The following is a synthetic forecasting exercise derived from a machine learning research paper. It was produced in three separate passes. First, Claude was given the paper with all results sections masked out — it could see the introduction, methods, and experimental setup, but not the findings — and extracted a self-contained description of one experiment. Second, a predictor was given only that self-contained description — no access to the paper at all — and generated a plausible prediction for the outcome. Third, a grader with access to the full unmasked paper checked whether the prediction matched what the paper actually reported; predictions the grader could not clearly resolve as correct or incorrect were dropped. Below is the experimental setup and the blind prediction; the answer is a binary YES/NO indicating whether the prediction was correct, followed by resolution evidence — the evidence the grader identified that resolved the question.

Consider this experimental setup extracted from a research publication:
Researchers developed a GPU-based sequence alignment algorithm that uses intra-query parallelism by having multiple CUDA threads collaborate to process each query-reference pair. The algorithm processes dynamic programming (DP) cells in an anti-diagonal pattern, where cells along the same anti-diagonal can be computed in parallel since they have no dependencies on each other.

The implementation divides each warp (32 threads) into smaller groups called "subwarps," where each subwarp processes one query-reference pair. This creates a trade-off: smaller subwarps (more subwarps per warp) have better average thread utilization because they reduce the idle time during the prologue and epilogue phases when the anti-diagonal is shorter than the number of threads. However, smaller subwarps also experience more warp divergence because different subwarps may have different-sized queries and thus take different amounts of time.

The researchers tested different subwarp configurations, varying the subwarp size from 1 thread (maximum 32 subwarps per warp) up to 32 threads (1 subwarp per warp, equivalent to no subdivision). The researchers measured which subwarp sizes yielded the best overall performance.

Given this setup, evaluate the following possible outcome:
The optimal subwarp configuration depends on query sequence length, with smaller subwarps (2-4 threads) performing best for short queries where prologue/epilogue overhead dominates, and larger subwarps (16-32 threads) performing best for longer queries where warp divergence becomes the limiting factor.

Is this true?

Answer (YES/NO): NO